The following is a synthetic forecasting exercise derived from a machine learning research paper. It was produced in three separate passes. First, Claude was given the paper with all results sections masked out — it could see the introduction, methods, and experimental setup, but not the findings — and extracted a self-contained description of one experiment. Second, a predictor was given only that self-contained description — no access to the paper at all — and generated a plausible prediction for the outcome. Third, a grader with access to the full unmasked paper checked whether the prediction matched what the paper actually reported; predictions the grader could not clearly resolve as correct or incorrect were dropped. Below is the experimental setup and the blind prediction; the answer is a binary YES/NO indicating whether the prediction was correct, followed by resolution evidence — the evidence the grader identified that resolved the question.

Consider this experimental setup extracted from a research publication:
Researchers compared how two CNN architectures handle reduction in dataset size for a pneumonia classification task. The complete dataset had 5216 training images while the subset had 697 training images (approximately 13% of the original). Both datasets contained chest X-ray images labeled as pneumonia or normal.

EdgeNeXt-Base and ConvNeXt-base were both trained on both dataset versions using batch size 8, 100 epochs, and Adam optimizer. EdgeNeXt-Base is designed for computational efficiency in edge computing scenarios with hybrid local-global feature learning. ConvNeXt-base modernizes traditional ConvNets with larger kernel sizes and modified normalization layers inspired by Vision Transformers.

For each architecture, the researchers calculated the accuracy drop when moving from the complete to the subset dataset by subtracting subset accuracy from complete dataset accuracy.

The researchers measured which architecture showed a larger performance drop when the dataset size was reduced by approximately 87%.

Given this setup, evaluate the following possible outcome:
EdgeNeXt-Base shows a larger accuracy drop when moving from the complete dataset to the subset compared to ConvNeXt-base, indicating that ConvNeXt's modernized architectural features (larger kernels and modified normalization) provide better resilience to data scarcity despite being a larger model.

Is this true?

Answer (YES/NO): NO